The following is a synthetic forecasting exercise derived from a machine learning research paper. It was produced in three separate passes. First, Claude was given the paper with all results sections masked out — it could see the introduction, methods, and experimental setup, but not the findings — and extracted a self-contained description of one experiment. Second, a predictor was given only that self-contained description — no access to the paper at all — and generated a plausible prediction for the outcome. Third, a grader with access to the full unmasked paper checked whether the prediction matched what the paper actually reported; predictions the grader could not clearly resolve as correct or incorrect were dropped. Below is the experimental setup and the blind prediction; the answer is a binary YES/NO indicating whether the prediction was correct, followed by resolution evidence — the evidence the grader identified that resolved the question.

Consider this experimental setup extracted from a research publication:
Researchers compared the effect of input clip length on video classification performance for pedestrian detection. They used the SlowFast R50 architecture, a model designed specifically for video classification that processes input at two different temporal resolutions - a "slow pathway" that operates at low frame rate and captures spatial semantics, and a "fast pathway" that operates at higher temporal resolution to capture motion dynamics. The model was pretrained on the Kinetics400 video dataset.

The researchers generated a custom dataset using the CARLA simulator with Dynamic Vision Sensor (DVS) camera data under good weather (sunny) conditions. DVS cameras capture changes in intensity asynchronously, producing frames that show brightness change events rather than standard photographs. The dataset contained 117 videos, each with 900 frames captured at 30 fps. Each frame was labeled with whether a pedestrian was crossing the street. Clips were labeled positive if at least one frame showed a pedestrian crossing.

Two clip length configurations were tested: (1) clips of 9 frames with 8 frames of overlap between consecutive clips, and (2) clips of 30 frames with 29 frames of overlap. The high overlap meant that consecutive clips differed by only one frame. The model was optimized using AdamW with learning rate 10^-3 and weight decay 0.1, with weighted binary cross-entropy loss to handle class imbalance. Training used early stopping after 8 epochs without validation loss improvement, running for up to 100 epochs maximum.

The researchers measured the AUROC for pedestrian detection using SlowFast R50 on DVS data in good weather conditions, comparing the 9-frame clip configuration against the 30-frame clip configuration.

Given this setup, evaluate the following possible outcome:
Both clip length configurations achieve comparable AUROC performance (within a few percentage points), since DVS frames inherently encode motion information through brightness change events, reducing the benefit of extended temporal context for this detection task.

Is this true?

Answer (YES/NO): YES